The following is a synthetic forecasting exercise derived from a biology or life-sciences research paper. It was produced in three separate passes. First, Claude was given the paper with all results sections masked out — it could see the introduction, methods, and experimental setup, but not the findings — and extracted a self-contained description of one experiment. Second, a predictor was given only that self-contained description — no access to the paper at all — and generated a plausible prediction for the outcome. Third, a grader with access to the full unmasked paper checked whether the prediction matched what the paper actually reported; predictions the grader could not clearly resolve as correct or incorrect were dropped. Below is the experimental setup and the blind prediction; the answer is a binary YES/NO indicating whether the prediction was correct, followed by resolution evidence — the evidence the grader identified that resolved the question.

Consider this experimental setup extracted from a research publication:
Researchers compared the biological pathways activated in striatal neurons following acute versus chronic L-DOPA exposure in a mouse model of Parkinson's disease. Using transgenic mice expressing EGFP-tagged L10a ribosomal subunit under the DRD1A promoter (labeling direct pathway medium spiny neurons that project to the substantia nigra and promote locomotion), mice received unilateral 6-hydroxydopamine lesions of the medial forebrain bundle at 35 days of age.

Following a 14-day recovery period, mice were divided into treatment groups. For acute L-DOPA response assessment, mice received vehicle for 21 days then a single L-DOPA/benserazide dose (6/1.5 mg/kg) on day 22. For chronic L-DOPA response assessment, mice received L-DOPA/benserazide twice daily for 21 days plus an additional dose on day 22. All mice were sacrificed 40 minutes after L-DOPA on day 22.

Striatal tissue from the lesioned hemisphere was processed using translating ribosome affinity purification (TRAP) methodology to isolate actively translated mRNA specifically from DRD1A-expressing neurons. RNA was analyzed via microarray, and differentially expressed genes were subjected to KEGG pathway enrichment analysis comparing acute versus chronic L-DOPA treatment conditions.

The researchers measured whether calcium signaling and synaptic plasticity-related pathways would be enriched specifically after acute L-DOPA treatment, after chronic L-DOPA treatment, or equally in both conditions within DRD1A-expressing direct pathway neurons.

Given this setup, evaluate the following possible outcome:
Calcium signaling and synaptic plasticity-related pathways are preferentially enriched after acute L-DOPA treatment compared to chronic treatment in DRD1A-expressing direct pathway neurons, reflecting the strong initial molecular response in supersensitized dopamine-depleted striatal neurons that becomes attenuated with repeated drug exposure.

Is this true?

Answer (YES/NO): NO